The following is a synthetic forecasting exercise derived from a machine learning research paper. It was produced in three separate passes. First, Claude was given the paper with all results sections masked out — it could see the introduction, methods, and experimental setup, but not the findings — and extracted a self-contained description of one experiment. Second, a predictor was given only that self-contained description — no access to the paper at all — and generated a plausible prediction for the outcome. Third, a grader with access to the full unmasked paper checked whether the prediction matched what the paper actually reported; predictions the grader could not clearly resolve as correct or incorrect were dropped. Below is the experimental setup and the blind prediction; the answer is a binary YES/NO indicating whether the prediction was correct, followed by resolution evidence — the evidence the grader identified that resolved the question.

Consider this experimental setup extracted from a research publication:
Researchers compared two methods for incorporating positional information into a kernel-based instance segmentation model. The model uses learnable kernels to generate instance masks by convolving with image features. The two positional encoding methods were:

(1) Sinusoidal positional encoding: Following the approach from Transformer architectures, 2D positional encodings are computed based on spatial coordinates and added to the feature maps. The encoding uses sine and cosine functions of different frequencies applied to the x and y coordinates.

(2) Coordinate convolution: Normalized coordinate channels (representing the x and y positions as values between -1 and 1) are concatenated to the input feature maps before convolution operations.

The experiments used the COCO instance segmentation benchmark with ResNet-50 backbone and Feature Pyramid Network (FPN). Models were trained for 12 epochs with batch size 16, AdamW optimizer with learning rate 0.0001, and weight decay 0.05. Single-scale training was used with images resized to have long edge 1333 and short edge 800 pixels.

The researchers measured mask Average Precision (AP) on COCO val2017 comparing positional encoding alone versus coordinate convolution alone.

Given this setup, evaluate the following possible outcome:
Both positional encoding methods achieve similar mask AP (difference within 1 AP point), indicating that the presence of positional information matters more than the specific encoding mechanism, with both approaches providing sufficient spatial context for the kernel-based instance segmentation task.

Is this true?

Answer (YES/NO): YES